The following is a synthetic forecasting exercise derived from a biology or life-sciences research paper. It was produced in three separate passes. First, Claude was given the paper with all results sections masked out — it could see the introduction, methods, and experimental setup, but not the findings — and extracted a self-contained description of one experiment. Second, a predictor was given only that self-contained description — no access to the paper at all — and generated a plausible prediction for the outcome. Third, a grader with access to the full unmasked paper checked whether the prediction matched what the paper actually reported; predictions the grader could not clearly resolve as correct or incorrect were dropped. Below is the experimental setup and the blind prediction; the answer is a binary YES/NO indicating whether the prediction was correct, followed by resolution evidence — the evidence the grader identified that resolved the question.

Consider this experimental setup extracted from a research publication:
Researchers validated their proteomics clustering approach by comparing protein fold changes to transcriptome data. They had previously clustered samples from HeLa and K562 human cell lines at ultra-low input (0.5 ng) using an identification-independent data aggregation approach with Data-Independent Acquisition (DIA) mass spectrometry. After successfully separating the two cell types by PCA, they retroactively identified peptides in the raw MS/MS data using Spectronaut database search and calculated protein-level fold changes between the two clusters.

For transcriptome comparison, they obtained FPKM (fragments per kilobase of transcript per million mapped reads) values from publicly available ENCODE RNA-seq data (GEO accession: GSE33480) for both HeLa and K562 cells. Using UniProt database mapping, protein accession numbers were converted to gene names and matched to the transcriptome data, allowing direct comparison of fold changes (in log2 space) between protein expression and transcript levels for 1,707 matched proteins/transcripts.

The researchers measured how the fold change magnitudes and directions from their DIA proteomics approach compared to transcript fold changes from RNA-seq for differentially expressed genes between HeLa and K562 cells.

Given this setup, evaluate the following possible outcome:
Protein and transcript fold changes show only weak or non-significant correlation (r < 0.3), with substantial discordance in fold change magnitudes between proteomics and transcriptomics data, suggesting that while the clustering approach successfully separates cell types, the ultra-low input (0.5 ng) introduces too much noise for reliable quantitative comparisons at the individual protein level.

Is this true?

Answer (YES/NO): NO